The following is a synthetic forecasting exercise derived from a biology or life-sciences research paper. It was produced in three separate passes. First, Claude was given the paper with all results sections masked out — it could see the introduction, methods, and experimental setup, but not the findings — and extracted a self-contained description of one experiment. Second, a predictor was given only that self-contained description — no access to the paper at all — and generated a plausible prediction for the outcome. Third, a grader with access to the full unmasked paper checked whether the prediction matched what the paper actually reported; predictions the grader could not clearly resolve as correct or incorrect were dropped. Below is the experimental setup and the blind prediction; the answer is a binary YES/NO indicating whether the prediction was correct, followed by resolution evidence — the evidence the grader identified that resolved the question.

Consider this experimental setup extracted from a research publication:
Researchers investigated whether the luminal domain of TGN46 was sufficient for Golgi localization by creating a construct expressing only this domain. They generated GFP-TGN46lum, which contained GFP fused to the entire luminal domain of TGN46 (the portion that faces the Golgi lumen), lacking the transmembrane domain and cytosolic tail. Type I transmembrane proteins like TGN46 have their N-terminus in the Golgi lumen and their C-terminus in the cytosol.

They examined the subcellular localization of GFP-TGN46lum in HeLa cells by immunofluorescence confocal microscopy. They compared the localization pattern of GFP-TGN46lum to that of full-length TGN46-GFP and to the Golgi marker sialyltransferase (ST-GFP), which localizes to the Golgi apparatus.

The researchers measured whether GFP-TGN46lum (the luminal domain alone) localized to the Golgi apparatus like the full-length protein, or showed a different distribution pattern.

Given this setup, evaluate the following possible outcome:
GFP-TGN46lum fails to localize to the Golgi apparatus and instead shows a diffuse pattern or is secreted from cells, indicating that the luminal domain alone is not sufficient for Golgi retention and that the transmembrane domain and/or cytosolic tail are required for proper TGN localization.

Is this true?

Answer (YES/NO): NO